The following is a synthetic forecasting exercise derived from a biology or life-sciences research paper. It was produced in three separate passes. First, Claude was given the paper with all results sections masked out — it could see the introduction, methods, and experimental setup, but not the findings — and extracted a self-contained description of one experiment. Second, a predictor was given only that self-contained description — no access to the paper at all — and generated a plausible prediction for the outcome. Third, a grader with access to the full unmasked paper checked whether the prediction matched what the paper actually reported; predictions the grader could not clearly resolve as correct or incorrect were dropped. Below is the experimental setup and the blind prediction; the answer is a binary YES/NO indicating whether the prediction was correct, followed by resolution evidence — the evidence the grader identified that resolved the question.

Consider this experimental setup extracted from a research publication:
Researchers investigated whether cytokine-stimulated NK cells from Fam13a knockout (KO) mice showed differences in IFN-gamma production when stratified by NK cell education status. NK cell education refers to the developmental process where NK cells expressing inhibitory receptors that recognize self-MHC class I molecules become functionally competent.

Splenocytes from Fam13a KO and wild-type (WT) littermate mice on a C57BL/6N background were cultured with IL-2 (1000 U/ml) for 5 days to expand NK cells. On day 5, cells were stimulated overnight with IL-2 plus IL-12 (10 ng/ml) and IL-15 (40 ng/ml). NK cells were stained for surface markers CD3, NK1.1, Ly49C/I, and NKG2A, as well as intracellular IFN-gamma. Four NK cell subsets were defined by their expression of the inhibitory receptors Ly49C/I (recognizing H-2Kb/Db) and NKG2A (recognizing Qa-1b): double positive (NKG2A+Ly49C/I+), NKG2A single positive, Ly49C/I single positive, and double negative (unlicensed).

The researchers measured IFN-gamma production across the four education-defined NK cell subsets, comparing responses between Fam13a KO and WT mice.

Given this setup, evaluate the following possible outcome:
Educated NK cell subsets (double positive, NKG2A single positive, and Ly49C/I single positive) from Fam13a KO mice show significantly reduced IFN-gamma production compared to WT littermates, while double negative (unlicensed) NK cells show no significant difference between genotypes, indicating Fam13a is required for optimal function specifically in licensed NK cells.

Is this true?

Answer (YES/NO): NO